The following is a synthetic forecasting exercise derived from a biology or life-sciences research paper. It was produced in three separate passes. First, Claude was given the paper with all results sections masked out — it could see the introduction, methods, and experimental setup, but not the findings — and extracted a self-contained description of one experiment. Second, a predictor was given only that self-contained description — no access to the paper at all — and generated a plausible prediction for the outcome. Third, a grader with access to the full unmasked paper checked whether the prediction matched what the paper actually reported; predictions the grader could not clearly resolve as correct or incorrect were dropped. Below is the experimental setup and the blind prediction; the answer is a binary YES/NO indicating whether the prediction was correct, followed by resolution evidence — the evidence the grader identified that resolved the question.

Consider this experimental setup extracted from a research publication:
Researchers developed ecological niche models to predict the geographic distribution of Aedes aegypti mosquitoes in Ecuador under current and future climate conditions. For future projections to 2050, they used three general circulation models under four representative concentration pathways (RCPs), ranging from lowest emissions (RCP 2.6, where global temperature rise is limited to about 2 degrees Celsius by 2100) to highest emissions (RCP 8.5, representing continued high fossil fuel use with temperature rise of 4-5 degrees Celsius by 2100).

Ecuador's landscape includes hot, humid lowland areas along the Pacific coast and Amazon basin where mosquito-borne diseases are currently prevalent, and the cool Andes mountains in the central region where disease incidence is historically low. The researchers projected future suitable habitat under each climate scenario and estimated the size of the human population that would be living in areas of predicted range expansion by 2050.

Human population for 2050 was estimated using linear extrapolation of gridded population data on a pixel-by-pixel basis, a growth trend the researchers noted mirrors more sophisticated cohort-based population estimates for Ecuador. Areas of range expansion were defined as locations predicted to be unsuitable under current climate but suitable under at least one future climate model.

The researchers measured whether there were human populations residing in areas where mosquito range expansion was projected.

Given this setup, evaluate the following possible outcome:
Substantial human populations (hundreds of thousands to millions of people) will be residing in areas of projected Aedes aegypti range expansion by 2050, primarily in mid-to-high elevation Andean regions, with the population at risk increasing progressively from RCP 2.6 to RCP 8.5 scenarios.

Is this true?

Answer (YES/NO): NO